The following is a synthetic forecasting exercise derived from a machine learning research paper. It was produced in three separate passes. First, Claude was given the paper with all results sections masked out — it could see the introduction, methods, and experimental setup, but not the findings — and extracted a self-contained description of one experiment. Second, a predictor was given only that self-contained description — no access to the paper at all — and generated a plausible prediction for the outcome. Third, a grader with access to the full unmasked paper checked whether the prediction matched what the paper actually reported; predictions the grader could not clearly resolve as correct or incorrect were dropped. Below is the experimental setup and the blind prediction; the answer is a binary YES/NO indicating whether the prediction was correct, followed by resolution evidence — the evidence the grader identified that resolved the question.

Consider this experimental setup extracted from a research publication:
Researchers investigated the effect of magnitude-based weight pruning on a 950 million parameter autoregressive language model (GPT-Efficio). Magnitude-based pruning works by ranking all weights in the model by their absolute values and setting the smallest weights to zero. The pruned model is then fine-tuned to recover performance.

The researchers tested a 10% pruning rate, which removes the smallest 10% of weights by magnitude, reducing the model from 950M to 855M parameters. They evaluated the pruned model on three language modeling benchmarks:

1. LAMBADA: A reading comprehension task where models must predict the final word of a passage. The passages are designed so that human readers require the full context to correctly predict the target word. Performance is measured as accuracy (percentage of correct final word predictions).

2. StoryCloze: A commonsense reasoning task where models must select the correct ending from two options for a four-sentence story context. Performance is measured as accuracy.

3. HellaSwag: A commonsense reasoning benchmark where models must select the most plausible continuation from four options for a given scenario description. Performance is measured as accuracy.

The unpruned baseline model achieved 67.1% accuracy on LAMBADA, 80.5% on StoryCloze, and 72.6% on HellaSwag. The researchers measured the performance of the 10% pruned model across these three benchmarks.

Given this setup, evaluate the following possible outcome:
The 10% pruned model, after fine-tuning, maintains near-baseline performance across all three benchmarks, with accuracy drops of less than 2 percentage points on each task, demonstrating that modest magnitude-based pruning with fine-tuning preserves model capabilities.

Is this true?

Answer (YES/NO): YES